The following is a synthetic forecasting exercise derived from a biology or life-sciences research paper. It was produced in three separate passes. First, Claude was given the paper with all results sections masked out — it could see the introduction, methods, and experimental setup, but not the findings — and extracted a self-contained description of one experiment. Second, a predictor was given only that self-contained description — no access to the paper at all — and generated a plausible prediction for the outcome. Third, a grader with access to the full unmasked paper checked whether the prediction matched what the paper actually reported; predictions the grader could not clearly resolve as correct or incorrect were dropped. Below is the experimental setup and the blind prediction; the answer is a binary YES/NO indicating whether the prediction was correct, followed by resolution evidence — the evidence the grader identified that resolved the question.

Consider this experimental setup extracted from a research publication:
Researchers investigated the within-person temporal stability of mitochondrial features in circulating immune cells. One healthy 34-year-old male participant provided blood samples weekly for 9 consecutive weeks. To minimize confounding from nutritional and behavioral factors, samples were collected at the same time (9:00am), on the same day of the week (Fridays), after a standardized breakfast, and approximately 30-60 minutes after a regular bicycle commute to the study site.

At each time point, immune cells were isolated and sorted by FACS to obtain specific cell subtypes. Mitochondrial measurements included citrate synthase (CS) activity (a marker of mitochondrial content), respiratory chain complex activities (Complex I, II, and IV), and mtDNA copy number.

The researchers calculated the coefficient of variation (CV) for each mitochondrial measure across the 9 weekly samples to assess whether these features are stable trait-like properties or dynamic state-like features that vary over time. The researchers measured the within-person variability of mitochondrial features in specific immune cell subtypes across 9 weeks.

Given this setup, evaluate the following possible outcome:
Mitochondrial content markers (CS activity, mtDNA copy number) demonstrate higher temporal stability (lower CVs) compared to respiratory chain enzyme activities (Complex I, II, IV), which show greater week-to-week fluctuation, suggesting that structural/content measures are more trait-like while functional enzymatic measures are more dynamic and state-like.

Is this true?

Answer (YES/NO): NO